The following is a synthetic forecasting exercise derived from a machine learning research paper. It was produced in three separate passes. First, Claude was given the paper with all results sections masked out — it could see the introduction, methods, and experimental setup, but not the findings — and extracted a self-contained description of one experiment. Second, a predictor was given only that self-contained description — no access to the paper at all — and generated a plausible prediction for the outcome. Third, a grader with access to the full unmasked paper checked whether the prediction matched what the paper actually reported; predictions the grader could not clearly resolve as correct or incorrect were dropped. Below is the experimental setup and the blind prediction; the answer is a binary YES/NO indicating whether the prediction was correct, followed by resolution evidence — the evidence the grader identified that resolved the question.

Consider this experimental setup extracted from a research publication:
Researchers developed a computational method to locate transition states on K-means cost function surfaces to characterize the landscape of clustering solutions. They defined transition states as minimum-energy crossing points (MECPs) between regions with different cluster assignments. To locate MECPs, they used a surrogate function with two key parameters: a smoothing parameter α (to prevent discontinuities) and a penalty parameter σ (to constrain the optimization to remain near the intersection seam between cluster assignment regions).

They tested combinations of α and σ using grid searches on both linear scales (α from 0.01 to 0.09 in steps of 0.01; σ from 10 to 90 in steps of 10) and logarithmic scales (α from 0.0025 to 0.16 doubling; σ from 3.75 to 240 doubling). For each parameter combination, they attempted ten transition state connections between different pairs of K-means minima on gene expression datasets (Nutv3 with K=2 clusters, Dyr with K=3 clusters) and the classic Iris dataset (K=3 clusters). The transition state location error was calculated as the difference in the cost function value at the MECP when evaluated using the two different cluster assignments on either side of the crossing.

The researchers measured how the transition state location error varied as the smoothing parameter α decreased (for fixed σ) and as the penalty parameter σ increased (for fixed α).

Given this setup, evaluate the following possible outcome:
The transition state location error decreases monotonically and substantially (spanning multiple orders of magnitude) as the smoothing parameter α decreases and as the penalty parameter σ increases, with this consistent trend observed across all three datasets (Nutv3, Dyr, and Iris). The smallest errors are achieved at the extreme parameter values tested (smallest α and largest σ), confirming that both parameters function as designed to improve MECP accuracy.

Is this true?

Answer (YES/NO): NO